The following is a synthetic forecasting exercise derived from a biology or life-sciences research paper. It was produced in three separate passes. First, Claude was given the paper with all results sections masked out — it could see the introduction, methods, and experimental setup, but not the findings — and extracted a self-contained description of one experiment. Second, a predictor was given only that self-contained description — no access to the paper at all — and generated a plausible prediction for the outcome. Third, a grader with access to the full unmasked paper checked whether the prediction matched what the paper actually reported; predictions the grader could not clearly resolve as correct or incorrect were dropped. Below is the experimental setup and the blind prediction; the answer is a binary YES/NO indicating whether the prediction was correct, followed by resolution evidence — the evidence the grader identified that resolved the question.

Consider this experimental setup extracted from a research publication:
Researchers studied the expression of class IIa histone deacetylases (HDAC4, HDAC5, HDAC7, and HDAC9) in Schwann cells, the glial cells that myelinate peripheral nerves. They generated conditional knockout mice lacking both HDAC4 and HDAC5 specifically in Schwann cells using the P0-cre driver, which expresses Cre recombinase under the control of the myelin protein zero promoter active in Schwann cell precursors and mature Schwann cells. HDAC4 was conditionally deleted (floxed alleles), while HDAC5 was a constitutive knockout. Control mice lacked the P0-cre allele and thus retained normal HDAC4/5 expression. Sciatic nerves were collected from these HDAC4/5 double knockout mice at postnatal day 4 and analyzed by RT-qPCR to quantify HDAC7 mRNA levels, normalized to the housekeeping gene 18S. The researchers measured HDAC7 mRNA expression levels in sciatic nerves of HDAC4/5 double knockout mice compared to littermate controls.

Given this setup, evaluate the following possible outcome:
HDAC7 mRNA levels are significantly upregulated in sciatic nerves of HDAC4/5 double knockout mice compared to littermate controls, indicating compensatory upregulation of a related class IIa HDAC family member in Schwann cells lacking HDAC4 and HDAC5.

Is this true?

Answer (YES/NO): YES